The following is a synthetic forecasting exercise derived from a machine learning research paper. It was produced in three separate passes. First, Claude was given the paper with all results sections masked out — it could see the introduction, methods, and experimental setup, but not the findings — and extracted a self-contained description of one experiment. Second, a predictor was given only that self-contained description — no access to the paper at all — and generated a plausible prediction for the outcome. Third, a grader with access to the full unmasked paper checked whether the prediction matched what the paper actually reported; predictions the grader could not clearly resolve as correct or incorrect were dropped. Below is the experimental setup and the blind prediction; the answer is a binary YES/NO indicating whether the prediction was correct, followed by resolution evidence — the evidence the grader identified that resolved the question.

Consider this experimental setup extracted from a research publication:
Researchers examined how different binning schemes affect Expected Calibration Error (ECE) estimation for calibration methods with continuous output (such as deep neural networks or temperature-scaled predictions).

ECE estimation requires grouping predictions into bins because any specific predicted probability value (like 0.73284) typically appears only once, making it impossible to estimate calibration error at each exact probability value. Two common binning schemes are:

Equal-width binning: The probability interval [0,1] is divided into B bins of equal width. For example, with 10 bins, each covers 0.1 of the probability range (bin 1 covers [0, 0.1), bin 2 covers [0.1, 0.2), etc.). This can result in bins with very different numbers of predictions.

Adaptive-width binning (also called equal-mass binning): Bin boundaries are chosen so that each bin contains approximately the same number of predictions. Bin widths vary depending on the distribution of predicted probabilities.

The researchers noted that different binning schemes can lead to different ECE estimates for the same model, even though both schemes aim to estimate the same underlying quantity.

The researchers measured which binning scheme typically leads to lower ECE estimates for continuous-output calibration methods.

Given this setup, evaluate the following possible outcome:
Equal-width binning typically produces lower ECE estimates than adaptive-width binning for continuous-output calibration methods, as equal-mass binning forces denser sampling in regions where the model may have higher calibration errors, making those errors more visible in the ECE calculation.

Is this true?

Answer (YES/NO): YES